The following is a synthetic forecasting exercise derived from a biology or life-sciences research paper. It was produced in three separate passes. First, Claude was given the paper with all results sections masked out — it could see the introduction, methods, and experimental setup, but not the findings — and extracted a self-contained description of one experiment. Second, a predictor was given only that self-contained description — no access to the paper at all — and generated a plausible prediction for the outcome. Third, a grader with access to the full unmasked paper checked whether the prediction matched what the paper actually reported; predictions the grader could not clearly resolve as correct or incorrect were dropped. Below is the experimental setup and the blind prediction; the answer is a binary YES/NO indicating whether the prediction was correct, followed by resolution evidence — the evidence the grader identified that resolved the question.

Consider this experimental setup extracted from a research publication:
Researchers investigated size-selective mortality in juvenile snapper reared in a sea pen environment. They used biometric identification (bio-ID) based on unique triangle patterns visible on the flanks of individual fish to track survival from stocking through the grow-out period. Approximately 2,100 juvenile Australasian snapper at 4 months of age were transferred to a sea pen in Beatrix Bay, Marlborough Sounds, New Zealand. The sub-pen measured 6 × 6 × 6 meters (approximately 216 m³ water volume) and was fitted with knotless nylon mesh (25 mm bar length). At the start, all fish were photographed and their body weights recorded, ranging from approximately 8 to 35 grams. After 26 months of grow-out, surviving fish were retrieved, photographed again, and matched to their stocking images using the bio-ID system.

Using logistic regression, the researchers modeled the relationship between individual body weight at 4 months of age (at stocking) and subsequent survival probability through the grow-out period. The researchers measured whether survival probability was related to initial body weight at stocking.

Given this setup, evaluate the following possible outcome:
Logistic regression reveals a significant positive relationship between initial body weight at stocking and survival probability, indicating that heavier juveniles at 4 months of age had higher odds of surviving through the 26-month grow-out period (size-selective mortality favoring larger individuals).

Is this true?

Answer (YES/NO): YES